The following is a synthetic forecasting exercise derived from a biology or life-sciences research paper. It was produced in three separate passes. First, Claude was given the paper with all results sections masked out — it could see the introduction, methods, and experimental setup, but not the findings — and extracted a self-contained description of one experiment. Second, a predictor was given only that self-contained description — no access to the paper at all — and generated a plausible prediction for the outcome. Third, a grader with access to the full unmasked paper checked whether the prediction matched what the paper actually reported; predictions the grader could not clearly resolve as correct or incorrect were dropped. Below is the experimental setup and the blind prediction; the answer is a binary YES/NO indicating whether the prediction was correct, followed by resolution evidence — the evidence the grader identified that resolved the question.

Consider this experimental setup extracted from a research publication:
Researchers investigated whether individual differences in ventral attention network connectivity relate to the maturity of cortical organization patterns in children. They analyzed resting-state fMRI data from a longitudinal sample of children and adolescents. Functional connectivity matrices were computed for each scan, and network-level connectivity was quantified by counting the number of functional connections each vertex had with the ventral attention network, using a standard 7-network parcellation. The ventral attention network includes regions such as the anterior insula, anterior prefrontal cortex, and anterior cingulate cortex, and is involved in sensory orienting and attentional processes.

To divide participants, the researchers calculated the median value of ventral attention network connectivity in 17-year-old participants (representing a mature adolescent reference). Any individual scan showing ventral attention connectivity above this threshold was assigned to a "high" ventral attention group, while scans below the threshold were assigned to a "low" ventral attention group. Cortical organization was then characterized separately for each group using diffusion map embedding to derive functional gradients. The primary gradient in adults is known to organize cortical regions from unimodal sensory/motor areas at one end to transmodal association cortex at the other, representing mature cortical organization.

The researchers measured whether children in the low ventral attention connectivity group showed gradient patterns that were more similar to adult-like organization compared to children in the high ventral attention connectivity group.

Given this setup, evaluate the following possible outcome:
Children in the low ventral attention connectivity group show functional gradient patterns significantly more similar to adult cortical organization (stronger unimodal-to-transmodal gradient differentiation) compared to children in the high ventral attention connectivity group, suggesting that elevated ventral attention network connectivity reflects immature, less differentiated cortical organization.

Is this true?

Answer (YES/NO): YES